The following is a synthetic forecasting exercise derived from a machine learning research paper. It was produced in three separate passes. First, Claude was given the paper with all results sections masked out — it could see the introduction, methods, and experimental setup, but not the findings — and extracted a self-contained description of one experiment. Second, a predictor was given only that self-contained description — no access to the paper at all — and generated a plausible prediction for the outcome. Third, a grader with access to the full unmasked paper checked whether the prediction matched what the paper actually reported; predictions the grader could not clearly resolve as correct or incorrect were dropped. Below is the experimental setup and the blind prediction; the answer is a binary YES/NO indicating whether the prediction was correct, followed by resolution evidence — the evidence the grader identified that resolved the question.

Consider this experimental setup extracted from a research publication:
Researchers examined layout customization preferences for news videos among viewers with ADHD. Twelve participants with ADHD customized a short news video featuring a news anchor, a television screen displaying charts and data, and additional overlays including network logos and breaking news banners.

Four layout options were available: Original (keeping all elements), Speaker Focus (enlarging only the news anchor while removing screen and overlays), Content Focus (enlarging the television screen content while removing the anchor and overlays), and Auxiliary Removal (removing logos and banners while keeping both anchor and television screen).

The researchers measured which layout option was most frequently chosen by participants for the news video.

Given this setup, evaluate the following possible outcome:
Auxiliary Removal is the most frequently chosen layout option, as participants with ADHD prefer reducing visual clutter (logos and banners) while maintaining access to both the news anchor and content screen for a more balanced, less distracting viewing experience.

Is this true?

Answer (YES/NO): YES